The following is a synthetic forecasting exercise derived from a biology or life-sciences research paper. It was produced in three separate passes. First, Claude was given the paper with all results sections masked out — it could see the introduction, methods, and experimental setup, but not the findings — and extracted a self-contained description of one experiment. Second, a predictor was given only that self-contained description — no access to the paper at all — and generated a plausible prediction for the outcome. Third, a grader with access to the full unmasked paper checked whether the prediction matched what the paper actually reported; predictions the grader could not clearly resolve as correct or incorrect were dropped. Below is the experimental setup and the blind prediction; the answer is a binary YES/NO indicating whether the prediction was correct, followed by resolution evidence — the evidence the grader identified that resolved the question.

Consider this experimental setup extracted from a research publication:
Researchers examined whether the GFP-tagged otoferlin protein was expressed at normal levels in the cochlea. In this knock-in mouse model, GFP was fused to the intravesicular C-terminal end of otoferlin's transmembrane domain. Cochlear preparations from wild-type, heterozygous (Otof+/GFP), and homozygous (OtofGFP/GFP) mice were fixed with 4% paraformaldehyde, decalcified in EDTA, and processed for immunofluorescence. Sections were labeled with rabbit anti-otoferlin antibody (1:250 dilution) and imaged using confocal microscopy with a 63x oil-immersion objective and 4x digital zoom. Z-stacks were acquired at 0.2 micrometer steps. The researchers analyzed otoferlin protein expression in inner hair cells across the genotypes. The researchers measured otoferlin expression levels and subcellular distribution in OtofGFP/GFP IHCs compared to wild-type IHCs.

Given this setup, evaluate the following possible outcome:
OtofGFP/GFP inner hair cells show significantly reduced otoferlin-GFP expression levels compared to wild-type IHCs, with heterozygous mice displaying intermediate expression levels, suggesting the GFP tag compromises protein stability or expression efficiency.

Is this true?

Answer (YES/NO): NO